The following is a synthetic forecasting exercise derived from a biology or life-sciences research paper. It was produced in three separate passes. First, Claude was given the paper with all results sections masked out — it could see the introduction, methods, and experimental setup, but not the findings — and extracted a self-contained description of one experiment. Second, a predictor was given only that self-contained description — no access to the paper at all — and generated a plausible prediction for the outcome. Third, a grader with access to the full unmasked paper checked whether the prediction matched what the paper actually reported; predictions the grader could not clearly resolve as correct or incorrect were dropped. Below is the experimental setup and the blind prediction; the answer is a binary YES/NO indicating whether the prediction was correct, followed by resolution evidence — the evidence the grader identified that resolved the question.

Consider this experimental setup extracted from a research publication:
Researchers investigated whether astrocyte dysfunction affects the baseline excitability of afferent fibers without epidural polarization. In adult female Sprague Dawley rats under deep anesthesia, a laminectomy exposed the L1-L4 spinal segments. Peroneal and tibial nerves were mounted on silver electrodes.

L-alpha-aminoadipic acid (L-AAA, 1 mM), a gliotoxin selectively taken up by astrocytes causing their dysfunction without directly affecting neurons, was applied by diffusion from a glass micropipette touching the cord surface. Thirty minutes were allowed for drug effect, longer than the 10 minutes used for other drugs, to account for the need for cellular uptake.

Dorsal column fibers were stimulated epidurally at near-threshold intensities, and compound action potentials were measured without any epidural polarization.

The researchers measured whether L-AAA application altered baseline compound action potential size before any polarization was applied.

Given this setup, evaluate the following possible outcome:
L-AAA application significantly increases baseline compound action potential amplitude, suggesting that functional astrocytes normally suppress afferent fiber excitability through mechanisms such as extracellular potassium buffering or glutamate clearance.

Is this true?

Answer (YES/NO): NO